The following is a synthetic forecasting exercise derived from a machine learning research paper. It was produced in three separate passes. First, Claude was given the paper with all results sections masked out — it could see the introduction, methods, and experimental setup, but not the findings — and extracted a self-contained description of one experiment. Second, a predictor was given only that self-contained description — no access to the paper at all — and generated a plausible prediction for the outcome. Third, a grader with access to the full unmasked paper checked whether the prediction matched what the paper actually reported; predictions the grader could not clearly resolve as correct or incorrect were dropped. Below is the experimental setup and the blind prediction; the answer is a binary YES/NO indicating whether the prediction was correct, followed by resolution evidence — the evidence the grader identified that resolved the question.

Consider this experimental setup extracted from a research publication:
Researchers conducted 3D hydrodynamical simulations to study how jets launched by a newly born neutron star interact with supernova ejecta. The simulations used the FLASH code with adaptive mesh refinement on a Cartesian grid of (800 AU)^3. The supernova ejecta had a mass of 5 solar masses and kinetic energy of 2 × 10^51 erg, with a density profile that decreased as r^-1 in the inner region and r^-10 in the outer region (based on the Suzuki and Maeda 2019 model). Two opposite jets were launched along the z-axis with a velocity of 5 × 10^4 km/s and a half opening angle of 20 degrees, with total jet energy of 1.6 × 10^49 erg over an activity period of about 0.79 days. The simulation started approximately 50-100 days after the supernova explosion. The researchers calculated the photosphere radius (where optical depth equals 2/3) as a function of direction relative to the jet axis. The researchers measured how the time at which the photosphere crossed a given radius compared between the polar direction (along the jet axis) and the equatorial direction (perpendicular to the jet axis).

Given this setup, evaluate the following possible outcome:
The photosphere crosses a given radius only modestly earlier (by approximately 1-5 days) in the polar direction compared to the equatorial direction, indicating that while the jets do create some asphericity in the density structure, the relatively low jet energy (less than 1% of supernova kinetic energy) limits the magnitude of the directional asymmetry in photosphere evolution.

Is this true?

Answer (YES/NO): NO